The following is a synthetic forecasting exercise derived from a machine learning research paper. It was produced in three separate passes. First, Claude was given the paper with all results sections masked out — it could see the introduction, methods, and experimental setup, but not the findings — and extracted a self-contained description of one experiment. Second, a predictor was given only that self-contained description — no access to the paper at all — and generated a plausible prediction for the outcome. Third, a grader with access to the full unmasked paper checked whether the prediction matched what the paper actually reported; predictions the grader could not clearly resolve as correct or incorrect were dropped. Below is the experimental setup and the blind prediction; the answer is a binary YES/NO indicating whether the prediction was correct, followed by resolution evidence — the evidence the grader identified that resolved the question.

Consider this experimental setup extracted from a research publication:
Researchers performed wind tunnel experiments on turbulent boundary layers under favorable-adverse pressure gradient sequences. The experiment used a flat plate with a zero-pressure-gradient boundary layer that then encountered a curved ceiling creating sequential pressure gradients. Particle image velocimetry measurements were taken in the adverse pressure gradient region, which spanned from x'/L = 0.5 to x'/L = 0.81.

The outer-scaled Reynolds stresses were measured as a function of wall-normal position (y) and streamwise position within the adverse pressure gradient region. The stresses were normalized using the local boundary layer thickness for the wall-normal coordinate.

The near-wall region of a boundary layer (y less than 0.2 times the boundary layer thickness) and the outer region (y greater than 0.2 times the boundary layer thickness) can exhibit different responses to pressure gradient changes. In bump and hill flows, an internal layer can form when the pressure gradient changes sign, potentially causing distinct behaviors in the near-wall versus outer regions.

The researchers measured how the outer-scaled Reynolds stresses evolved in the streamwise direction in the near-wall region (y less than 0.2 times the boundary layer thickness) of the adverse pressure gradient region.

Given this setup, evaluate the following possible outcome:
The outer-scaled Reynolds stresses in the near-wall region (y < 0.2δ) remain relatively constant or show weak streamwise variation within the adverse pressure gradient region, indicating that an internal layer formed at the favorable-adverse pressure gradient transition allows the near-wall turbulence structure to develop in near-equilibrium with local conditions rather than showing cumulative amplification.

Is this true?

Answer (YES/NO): NO